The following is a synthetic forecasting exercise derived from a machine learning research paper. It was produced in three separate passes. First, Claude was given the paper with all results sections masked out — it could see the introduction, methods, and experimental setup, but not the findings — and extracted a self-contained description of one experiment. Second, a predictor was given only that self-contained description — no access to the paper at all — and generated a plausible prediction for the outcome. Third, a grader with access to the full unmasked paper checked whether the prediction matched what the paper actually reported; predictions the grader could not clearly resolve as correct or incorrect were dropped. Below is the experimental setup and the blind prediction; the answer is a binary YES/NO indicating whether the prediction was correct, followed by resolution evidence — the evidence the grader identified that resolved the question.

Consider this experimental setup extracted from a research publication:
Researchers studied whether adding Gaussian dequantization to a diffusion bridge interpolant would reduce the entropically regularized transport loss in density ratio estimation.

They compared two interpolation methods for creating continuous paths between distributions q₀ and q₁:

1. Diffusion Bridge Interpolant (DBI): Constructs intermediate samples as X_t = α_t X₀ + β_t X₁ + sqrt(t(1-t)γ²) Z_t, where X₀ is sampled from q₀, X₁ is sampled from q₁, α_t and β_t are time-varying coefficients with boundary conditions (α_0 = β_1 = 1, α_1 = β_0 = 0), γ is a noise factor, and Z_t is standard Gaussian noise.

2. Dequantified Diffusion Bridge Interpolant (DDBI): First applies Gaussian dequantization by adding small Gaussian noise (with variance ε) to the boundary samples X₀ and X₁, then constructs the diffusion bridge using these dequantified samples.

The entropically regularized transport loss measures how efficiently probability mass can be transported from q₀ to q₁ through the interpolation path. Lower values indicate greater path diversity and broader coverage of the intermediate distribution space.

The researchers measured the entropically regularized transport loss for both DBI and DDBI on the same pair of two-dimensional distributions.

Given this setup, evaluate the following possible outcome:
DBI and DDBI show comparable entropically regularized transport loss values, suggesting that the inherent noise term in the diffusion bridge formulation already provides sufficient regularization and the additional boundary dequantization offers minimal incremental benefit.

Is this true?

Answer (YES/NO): YES